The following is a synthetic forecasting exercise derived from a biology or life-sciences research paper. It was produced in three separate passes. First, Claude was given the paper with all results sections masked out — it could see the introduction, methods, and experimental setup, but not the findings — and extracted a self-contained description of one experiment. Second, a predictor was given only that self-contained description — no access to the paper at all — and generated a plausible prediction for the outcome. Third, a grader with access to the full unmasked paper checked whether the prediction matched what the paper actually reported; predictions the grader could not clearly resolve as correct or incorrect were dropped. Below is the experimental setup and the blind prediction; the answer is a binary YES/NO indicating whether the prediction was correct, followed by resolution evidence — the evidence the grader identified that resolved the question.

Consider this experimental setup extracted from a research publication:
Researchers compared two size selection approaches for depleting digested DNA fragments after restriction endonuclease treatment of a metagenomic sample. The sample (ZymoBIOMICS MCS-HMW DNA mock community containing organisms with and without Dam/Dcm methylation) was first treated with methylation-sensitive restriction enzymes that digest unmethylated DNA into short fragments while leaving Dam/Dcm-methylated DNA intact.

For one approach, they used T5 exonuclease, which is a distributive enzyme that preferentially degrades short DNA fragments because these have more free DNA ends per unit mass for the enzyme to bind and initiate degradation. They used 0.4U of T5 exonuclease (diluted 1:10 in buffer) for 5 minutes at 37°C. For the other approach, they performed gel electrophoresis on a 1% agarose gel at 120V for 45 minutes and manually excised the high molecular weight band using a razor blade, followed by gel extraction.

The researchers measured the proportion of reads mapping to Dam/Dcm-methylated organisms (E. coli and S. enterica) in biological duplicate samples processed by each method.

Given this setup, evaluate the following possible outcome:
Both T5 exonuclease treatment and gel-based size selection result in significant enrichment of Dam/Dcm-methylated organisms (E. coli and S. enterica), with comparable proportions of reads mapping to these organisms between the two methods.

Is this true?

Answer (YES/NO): NO